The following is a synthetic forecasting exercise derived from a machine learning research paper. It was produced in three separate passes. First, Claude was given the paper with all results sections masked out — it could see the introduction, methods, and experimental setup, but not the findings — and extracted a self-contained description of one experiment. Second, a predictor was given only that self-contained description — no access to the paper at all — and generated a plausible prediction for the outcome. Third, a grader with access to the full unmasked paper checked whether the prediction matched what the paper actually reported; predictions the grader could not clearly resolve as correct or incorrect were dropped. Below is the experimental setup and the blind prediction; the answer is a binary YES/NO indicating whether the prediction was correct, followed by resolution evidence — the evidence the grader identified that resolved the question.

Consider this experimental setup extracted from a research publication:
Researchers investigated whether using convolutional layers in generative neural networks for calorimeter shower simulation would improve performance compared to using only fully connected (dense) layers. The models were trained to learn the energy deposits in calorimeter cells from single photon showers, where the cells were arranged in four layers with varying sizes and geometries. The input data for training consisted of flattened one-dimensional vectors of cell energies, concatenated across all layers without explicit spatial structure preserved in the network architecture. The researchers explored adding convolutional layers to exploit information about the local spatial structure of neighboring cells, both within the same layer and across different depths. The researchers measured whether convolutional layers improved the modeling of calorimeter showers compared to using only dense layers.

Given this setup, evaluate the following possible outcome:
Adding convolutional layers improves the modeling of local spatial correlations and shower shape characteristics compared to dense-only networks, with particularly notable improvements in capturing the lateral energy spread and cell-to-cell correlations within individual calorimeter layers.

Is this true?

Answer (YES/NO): NO